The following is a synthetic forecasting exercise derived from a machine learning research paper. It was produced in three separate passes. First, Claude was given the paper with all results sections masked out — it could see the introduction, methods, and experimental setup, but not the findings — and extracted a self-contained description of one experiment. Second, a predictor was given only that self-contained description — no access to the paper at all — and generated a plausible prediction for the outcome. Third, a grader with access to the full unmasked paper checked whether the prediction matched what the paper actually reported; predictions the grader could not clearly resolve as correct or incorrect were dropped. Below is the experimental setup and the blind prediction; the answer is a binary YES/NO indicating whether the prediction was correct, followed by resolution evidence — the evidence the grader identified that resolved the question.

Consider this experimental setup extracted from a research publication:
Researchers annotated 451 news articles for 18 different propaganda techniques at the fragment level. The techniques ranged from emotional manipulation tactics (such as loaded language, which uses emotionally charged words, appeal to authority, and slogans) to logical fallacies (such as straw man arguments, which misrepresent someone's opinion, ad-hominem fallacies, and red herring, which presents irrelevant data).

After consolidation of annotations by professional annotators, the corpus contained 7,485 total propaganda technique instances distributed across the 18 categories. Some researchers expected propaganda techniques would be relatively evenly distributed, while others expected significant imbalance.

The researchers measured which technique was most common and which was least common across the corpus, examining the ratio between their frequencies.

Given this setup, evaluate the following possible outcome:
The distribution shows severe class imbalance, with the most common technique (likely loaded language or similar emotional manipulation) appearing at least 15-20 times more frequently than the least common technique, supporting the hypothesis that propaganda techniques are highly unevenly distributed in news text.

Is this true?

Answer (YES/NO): YES